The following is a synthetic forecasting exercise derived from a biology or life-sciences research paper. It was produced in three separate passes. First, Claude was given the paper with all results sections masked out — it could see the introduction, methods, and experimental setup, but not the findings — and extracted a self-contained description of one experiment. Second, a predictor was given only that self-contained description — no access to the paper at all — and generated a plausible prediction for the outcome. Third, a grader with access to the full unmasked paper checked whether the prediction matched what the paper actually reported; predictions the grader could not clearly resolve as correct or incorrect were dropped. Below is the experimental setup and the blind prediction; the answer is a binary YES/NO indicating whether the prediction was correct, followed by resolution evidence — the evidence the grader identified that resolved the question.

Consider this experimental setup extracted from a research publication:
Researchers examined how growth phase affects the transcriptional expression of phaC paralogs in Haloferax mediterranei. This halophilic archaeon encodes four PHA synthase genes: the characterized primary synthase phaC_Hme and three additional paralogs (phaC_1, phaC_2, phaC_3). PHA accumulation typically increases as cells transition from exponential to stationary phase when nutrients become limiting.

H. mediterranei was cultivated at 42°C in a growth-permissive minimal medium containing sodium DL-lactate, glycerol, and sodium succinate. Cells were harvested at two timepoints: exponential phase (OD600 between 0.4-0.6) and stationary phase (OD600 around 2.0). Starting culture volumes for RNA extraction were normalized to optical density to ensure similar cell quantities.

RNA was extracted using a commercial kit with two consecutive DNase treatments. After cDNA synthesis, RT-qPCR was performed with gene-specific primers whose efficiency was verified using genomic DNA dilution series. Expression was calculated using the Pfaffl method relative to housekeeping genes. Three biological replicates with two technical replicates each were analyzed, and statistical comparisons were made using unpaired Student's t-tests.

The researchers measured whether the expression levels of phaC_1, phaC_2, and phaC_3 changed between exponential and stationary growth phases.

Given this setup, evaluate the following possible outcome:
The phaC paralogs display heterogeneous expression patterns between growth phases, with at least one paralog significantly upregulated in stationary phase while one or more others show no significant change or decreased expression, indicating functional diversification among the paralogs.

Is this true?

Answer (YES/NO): NO